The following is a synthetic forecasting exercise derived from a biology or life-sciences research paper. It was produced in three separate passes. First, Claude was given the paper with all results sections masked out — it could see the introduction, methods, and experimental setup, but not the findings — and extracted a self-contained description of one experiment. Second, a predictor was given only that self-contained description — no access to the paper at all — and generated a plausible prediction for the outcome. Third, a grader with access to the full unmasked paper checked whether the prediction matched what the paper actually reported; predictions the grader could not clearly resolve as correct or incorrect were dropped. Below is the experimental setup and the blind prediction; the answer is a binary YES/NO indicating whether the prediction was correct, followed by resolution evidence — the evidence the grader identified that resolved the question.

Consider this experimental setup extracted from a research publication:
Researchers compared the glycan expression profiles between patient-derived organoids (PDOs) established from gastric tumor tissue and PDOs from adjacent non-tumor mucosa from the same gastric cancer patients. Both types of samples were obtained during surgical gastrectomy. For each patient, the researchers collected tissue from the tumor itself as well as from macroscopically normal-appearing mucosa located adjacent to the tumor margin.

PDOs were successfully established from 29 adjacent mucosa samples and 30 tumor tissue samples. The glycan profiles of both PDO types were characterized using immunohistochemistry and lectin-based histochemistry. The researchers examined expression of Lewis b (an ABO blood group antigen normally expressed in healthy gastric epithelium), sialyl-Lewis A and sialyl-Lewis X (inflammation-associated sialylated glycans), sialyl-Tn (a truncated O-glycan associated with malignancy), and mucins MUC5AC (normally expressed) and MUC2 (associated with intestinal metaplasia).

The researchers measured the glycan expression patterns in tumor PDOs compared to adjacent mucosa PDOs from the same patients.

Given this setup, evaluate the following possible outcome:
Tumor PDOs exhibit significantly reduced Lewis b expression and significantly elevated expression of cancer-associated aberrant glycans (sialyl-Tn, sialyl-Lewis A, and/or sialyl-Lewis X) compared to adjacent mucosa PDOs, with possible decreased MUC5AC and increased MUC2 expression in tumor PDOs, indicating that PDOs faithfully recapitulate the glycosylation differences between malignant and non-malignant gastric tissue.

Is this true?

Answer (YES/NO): NO